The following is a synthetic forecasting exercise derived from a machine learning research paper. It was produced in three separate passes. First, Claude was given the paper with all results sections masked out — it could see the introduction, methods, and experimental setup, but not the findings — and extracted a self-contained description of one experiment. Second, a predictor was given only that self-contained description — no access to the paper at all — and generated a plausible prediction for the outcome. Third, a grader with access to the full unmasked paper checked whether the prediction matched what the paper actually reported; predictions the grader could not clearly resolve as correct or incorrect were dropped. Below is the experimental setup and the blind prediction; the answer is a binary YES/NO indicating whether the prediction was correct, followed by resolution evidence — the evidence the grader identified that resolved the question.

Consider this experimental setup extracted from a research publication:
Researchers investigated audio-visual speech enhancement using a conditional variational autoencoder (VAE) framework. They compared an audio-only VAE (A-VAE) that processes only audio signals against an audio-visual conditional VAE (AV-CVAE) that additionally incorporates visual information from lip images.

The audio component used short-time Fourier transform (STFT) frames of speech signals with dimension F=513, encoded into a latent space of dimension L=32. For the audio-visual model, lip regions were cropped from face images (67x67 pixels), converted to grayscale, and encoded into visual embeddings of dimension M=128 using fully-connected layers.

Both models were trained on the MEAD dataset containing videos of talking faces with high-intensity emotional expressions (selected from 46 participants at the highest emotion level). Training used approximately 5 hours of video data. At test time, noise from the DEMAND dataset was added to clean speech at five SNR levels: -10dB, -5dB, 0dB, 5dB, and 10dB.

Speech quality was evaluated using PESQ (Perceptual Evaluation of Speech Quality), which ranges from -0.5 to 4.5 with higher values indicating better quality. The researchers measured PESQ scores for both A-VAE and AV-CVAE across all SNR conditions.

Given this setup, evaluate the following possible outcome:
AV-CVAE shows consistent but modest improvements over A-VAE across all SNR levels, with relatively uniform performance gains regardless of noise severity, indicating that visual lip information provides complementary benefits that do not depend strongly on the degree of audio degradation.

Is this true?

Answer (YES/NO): NO